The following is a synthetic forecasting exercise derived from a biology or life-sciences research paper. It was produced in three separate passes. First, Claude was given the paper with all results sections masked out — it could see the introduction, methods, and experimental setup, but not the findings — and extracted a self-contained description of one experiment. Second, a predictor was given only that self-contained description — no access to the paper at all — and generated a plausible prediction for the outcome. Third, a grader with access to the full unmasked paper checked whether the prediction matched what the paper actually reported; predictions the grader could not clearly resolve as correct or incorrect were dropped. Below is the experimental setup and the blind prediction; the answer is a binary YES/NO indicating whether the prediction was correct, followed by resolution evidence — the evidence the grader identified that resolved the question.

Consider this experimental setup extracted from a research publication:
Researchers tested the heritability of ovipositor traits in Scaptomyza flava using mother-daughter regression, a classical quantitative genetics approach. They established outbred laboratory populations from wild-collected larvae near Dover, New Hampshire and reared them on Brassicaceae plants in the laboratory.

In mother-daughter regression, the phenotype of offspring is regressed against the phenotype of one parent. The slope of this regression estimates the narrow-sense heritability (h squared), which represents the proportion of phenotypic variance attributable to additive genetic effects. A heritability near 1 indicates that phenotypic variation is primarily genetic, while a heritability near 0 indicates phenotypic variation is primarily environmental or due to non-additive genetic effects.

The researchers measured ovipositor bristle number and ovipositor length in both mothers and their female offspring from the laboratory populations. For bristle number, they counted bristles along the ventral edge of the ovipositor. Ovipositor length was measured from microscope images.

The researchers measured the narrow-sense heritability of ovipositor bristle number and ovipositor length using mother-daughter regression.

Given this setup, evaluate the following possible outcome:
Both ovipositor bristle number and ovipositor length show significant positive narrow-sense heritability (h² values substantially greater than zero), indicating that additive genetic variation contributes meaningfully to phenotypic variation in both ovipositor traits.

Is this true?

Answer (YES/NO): NO